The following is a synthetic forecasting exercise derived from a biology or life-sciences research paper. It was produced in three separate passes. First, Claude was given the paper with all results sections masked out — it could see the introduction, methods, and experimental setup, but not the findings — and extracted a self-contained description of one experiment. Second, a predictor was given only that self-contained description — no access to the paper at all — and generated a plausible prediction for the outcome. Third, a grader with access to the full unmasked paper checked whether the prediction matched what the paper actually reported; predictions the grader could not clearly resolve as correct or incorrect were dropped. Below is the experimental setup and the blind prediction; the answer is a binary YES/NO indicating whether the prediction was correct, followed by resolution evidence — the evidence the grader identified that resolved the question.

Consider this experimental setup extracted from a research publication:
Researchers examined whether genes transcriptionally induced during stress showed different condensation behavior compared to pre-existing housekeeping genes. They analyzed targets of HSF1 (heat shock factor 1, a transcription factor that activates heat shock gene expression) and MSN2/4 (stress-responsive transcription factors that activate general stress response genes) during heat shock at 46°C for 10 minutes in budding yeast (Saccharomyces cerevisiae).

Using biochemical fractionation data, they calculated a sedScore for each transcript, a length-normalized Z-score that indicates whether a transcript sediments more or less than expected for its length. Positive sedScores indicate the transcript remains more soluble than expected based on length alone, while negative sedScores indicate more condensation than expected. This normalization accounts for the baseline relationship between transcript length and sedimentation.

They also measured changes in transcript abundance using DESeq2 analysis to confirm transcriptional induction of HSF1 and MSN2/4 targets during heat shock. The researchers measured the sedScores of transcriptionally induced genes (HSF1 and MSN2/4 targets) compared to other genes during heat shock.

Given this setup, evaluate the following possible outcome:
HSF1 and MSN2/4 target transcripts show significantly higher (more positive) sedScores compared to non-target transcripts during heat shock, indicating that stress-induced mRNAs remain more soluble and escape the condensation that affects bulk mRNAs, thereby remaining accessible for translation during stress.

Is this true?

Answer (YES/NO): YES